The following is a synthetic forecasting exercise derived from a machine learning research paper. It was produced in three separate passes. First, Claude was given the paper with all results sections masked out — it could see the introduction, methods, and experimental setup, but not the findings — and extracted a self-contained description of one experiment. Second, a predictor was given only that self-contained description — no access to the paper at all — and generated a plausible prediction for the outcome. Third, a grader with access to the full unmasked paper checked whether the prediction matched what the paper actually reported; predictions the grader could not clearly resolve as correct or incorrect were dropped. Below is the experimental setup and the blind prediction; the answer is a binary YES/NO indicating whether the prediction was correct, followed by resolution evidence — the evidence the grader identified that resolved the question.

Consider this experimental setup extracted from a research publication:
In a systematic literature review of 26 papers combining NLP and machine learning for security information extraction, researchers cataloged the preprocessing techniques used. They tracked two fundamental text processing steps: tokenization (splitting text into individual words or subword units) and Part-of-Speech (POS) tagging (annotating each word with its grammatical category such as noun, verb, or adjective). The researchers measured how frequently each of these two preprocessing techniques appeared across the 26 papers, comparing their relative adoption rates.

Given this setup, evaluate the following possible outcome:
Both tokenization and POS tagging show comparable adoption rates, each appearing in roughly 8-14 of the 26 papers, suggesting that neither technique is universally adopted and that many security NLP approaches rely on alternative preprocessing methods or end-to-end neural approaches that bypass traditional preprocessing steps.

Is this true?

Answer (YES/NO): NO